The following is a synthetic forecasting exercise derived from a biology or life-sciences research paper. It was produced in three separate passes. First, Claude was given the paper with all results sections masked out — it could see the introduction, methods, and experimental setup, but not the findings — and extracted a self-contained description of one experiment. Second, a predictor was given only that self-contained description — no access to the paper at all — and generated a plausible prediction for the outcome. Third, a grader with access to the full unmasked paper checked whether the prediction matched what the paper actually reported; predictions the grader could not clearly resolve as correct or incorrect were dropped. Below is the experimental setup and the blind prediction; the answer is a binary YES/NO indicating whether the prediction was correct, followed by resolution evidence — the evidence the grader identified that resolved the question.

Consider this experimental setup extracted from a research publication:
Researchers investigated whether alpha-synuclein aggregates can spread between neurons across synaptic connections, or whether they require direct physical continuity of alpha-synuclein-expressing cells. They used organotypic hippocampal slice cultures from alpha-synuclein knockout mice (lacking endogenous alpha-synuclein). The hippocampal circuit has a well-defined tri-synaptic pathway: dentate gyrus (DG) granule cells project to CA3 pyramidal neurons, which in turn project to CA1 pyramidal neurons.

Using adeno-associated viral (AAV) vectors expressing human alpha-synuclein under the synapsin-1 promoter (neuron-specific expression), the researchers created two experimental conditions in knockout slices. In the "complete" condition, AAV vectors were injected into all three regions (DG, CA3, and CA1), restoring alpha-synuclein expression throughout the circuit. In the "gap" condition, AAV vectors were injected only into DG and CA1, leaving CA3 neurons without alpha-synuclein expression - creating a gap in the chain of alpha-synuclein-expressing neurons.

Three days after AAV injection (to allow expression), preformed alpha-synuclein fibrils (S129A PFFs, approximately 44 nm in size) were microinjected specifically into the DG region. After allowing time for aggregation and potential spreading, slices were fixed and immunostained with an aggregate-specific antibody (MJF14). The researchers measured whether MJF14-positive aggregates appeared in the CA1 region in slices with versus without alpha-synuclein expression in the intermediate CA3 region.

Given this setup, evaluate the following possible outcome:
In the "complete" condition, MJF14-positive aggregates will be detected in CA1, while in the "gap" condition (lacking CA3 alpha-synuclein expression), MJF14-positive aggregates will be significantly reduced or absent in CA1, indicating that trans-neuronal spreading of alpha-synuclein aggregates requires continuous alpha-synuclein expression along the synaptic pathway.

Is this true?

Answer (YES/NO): YES